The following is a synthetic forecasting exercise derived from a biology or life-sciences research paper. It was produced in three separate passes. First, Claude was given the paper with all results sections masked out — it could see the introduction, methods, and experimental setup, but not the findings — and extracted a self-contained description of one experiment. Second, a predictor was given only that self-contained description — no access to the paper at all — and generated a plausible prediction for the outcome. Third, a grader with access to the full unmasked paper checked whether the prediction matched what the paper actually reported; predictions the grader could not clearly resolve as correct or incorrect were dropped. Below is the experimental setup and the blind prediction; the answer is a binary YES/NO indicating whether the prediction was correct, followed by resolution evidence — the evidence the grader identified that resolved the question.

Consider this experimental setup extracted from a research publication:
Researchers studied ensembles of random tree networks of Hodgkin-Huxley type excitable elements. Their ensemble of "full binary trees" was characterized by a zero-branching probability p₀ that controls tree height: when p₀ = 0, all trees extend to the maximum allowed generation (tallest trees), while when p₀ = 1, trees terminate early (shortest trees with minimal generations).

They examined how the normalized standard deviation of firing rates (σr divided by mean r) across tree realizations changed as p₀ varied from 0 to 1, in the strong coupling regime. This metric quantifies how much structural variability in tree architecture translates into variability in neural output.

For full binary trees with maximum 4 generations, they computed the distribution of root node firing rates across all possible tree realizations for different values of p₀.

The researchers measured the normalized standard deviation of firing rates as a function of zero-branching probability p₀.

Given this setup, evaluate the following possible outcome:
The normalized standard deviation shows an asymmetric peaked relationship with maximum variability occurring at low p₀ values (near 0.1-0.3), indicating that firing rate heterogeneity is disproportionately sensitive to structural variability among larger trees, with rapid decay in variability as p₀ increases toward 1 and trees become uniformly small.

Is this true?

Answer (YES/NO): NO